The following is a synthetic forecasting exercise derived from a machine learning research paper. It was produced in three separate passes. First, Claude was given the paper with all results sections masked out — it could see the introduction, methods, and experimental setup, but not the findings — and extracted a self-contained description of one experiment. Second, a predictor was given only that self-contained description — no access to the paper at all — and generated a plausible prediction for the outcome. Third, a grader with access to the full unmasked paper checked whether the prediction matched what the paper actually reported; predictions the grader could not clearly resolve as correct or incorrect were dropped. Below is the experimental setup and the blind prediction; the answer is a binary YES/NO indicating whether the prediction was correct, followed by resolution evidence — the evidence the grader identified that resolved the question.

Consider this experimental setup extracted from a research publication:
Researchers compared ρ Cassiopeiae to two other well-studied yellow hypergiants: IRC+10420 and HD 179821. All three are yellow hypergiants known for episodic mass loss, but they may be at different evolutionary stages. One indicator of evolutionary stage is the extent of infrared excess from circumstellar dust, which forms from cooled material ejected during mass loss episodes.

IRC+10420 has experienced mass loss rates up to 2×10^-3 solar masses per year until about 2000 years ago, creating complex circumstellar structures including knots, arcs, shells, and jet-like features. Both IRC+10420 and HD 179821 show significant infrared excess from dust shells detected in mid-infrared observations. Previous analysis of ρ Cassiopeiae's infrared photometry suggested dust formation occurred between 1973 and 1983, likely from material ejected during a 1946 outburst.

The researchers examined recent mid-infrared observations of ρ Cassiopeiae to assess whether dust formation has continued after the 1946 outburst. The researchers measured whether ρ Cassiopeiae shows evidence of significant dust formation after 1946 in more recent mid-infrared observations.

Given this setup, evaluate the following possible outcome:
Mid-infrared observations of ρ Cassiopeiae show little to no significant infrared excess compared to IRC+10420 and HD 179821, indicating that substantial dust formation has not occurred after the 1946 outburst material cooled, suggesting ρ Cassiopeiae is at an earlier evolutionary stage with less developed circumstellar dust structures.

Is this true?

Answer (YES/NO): YES